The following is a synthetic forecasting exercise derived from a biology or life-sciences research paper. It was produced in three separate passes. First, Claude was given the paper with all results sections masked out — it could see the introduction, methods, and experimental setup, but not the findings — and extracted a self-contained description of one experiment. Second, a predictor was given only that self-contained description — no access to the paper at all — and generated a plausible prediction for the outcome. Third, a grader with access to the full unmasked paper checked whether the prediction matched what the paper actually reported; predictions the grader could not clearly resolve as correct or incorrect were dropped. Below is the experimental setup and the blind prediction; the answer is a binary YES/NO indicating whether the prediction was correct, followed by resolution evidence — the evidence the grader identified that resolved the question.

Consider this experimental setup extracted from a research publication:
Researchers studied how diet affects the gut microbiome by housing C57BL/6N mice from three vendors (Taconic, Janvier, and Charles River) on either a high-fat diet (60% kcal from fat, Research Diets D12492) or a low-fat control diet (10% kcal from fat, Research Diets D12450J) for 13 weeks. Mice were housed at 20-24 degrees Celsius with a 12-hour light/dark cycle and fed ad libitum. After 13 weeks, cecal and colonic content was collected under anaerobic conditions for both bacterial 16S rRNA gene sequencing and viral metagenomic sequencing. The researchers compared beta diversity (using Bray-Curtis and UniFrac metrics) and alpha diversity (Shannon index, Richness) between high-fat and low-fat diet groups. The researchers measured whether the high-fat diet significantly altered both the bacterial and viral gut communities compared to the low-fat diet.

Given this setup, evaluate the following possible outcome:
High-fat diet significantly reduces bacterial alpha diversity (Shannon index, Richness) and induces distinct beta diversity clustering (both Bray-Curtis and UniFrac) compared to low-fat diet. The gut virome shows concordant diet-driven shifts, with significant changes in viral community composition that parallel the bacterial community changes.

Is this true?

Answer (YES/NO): NO